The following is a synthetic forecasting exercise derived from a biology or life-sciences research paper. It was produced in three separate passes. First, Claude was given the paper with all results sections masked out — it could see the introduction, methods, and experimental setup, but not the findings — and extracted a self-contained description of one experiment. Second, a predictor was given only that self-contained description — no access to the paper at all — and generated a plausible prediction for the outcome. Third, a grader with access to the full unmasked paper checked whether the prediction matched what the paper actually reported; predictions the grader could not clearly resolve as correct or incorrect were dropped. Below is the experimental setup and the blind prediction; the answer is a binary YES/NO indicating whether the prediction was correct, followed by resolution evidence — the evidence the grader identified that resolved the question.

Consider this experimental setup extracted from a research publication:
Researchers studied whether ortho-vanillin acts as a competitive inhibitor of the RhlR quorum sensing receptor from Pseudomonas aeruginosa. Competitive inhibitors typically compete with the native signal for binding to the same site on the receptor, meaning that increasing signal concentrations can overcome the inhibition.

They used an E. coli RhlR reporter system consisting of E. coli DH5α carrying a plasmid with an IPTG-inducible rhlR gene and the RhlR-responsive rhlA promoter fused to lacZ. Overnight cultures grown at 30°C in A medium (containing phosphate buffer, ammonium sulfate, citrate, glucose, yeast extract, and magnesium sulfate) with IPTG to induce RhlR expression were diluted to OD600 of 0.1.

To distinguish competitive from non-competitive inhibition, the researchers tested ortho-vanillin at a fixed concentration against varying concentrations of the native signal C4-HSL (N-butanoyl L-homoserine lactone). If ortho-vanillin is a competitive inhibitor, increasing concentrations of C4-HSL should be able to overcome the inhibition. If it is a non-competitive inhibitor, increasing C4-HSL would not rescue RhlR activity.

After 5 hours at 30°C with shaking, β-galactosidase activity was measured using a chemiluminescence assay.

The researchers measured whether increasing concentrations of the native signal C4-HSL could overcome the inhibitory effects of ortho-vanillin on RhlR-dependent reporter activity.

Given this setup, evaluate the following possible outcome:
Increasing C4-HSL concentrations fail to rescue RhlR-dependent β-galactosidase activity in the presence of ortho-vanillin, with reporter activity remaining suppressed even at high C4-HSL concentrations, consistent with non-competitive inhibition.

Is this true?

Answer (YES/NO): NO